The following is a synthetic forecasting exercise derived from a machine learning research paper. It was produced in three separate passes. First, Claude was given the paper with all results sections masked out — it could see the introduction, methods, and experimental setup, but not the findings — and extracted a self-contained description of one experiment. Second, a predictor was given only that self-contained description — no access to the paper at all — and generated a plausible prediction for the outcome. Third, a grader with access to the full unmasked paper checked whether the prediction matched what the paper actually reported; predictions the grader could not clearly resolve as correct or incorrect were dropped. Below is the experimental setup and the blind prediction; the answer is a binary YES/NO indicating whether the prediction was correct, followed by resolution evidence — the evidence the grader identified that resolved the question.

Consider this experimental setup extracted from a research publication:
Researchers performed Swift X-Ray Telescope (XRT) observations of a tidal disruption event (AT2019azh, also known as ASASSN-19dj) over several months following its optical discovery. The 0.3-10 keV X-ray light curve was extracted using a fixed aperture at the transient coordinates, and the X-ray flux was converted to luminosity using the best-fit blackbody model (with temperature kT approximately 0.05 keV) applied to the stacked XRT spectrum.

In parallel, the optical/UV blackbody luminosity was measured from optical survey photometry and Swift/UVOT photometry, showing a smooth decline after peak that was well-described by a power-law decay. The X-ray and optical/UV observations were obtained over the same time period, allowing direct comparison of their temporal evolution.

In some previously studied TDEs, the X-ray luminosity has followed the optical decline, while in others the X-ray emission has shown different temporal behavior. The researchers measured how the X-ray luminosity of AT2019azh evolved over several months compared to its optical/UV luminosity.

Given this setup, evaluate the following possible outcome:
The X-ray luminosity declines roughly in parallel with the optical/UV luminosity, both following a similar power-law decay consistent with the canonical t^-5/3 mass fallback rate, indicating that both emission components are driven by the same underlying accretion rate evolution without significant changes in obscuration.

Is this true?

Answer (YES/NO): NO